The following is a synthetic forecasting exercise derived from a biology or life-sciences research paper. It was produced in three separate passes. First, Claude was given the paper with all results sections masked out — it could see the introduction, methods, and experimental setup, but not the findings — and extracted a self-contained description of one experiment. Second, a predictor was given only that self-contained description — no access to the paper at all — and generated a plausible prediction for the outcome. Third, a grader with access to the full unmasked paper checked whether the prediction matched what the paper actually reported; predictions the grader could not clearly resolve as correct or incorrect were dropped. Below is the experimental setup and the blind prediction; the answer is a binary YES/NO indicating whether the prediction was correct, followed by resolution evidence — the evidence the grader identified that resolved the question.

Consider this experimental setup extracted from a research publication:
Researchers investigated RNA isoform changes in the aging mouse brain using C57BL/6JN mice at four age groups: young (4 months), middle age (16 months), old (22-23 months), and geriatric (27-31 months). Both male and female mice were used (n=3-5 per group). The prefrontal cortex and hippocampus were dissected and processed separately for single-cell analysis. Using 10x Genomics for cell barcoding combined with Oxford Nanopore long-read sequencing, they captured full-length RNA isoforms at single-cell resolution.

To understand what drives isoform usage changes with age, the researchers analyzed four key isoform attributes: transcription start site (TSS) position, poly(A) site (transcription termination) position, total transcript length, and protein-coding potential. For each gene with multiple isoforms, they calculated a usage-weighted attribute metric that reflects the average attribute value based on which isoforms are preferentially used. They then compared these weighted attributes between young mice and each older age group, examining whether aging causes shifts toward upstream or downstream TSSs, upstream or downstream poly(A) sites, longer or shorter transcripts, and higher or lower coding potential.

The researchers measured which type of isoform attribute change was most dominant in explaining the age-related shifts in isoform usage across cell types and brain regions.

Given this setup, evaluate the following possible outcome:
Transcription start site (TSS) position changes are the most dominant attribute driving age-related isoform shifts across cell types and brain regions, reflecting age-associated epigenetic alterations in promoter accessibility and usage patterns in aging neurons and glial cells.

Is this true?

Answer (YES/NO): YES